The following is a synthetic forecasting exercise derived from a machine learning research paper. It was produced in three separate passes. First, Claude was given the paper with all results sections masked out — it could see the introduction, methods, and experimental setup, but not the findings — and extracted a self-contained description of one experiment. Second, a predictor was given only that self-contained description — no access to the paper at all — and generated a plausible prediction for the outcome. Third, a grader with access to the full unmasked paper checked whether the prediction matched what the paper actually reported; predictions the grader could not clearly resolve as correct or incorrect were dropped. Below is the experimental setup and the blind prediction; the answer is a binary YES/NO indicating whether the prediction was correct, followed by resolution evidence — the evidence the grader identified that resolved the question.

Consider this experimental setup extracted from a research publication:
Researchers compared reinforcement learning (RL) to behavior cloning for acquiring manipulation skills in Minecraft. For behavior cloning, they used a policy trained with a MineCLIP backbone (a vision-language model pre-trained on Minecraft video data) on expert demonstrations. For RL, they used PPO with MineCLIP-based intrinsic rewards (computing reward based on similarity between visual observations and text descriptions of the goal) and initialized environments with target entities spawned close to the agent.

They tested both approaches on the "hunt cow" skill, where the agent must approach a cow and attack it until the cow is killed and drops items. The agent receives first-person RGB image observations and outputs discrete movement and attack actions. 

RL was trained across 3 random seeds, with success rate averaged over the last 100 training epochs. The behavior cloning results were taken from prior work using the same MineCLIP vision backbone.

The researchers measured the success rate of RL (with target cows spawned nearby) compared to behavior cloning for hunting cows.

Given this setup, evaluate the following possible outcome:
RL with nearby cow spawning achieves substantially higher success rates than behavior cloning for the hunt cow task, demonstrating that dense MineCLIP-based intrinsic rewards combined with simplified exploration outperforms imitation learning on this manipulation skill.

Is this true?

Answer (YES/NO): NO